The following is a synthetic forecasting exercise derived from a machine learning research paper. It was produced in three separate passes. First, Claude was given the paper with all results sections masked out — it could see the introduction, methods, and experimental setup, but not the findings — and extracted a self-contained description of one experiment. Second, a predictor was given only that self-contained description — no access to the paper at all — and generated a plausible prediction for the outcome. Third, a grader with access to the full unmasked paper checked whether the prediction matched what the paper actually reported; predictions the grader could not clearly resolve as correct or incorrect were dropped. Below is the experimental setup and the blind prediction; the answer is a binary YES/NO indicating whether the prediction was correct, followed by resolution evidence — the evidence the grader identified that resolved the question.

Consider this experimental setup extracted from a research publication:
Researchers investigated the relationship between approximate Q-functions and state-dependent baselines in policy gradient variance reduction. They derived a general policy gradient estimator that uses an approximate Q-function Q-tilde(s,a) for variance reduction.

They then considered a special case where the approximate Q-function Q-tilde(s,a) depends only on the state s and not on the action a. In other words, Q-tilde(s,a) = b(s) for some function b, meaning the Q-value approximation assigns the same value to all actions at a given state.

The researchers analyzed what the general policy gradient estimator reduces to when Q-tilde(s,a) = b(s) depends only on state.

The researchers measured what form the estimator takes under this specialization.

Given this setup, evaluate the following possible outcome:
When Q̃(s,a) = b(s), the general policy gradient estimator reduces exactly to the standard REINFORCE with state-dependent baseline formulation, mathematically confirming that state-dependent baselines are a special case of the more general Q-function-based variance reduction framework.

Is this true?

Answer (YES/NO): YES